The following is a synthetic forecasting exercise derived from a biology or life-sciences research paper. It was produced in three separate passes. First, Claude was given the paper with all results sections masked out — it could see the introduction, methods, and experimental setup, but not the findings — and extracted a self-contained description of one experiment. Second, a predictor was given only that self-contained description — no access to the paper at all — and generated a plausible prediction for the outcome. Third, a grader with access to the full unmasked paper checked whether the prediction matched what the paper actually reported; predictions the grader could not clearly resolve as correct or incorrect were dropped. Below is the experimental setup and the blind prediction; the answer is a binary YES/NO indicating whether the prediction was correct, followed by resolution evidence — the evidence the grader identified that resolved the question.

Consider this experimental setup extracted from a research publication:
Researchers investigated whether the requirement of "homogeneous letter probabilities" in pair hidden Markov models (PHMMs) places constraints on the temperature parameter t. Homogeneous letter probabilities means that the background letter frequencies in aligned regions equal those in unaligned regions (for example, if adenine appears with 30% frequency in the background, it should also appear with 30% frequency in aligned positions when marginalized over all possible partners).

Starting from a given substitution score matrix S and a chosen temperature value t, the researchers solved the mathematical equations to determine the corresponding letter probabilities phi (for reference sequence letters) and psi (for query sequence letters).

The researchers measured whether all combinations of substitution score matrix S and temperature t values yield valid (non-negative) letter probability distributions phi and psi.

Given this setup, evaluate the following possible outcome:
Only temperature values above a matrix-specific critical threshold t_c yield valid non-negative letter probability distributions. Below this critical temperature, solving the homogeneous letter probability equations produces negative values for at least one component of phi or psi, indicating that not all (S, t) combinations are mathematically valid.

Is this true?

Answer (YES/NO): NO